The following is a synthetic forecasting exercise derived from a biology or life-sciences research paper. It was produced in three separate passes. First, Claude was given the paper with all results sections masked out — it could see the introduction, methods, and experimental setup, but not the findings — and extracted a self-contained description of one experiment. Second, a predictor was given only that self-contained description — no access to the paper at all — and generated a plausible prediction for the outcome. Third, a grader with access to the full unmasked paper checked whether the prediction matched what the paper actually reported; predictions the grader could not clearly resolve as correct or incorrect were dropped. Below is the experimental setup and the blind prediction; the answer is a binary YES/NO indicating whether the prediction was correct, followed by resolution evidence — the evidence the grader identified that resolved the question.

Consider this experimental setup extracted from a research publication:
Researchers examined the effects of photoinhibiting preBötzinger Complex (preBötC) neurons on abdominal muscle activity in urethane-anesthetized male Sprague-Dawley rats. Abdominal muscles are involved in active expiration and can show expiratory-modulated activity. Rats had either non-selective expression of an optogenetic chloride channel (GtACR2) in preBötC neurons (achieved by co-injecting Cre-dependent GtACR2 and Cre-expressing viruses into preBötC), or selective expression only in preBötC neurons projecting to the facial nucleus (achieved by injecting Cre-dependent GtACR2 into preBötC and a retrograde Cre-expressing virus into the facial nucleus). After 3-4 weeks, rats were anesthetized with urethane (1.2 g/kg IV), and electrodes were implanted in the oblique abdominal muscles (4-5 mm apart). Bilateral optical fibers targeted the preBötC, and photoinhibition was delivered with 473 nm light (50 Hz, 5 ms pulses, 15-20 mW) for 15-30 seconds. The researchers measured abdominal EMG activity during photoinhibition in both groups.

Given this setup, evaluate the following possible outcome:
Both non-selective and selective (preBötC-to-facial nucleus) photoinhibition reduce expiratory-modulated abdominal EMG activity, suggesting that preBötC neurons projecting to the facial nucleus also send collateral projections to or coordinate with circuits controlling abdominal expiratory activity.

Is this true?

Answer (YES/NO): NO